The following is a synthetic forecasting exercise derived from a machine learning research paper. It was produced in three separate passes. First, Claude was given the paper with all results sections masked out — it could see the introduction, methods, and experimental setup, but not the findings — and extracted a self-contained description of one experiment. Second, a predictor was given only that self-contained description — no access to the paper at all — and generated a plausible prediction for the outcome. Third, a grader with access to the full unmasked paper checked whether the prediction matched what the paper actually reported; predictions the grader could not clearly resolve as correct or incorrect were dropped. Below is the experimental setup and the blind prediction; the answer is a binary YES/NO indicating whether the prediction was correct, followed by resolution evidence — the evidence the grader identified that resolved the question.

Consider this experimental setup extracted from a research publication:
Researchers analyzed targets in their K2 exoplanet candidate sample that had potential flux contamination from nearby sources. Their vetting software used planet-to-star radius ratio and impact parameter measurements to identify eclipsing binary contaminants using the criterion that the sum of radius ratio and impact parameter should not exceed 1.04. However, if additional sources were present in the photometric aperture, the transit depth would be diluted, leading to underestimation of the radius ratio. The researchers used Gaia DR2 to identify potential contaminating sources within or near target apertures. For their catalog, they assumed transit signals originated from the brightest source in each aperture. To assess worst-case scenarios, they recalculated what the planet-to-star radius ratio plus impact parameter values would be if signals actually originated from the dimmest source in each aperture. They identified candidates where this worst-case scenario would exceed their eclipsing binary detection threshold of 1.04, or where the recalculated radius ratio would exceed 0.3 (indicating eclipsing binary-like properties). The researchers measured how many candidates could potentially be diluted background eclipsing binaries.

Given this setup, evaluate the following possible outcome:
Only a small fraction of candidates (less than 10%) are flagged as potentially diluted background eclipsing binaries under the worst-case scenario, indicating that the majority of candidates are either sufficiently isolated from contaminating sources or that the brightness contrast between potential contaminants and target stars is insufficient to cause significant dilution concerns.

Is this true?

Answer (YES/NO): YES